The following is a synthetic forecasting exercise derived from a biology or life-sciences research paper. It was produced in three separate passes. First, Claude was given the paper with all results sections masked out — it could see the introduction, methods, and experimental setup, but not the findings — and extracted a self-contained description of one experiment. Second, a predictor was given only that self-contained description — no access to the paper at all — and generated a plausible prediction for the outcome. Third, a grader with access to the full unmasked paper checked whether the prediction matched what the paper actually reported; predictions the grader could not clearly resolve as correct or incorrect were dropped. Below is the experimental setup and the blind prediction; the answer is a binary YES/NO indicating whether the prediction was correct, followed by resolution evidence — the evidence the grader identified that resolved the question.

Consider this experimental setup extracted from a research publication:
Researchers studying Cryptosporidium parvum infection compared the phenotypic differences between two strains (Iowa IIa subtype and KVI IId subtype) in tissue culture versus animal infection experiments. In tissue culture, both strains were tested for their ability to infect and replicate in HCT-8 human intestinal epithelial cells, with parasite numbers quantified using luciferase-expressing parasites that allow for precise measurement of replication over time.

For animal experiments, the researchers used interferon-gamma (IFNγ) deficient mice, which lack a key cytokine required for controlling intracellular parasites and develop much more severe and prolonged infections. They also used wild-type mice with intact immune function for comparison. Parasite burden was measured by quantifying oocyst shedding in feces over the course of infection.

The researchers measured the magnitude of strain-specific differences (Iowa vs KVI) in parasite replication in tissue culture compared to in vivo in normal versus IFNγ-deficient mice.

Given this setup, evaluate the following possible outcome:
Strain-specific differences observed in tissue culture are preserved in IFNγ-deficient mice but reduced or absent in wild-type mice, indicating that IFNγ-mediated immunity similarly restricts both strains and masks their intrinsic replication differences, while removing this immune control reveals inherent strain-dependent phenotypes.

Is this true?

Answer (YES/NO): NO